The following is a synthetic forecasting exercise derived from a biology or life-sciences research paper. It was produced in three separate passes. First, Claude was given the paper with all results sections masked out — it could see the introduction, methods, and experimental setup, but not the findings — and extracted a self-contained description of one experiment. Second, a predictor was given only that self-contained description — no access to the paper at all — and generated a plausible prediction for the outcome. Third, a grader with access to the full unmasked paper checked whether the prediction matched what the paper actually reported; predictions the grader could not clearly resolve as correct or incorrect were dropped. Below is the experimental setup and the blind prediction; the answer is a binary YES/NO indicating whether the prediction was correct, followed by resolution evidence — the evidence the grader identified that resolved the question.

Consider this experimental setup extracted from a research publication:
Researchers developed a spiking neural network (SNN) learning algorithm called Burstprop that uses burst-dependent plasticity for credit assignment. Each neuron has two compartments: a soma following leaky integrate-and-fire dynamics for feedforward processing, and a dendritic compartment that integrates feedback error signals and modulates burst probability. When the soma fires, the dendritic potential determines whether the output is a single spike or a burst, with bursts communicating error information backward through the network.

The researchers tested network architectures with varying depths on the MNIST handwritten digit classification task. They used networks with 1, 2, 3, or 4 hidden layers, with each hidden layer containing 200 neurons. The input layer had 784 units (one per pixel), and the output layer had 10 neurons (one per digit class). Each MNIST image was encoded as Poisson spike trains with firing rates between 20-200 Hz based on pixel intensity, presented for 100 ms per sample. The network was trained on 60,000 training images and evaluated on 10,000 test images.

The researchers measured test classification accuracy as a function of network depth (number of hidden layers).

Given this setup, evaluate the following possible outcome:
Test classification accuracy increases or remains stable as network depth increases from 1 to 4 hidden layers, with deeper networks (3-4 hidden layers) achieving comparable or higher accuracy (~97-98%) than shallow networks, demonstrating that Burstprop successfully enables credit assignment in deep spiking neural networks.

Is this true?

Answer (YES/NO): NO